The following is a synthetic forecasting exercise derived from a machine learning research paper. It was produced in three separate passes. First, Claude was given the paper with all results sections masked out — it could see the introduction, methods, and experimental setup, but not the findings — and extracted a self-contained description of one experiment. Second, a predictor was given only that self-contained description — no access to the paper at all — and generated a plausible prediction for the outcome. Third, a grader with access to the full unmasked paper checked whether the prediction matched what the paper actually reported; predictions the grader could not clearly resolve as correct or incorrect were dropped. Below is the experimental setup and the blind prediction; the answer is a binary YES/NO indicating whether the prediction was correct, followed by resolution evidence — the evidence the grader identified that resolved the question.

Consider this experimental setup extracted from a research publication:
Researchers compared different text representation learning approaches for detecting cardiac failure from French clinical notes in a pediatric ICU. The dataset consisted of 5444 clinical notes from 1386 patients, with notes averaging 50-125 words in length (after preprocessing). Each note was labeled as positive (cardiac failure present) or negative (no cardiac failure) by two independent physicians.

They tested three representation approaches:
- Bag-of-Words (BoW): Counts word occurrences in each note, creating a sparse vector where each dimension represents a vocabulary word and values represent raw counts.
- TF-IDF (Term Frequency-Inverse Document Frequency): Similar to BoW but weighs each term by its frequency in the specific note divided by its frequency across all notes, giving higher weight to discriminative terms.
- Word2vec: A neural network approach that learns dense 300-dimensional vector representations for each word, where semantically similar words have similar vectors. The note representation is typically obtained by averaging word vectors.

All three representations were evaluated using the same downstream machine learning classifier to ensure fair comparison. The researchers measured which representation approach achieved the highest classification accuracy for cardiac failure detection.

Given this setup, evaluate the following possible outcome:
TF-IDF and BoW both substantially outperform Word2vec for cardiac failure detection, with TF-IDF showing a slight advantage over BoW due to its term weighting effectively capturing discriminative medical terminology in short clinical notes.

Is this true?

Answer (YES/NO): NO